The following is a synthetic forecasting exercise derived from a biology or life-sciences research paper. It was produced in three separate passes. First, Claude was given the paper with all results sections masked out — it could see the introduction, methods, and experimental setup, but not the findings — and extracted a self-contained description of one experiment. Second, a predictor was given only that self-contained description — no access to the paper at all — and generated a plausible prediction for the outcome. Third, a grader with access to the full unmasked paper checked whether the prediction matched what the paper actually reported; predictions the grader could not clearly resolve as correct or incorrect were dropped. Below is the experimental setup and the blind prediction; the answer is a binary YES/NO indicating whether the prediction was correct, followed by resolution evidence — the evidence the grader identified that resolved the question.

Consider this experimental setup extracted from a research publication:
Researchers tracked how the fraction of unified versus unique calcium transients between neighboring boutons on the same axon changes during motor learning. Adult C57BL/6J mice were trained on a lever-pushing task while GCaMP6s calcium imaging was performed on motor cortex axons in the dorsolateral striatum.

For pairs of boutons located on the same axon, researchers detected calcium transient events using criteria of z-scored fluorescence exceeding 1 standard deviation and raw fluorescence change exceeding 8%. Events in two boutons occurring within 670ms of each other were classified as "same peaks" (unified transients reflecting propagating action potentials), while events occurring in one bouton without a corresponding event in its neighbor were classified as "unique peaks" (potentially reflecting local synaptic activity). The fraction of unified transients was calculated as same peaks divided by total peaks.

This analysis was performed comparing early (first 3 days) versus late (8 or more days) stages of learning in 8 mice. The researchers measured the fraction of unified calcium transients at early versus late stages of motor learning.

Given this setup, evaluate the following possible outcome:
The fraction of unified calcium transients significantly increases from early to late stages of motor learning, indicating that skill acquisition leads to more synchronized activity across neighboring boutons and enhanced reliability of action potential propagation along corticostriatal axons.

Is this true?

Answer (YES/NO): YES